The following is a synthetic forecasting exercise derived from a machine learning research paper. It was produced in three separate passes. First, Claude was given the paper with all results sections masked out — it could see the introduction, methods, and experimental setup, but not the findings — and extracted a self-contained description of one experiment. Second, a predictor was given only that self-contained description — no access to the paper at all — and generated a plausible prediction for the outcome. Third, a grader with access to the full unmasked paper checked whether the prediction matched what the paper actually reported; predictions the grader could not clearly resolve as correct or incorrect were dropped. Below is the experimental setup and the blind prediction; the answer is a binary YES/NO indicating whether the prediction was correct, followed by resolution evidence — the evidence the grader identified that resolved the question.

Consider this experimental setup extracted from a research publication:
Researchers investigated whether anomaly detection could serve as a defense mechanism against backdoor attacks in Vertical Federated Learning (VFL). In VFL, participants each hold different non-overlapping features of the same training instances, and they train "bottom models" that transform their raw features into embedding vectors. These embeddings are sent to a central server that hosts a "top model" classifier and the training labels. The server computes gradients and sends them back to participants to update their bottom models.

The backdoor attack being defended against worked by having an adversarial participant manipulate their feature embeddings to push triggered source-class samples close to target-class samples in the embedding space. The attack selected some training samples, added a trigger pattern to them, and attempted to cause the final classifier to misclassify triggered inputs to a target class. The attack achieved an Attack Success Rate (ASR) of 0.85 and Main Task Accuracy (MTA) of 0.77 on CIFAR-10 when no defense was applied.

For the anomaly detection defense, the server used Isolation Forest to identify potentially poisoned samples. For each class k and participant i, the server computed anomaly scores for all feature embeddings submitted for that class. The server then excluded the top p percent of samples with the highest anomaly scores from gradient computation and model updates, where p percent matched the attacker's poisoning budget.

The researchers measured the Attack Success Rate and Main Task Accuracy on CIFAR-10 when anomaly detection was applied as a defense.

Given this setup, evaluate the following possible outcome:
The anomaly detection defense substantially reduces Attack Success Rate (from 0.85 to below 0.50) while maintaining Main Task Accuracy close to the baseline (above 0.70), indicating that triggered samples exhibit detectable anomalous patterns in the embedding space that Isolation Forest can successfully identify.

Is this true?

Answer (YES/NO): YES